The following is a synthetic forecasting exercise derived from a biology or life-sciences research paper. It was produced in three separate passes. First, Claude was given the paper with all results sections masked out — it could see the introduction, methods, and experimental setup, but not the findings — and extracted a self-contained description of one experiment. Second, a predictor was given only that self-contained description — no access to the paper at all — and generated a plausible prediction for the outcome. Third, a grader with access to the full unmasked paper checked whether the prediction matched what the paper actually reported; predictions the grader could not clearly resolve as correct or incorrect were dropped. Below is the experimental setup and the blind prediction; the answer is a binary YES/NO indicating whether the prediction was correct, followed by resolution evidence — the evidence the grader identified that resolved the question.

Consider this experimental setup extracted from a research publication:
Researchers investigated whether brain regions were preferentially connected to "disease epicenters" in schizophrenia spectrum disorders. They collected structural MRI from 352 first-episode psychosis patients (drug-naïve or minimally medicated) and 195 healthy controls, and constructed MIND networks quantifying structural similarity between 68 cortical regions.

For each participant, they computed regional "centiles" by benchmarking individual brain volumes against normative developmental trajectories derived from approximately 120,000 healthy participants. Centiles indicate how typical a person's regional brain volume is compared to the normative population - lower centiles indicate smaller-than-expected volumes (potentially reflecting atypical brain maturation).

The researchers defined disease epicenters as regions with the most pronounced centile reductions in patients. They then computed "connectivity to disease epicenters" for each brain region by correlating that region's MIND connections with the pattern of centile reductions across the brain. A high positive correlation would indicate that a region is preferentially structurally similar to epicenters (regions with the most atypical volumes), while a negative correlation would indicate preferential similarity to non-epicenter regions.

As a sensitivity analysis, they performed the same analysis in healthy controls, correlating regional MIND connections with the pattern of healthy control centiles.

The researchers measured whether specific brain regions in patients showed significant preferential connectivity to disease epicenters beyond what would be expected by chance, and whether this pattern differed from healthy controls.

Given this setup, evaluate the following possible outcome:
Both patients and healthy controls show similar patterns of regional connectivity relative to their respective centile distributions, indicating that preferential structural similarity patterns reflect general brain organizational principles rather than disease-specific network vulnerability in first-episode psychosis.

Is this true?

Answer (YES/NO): NO